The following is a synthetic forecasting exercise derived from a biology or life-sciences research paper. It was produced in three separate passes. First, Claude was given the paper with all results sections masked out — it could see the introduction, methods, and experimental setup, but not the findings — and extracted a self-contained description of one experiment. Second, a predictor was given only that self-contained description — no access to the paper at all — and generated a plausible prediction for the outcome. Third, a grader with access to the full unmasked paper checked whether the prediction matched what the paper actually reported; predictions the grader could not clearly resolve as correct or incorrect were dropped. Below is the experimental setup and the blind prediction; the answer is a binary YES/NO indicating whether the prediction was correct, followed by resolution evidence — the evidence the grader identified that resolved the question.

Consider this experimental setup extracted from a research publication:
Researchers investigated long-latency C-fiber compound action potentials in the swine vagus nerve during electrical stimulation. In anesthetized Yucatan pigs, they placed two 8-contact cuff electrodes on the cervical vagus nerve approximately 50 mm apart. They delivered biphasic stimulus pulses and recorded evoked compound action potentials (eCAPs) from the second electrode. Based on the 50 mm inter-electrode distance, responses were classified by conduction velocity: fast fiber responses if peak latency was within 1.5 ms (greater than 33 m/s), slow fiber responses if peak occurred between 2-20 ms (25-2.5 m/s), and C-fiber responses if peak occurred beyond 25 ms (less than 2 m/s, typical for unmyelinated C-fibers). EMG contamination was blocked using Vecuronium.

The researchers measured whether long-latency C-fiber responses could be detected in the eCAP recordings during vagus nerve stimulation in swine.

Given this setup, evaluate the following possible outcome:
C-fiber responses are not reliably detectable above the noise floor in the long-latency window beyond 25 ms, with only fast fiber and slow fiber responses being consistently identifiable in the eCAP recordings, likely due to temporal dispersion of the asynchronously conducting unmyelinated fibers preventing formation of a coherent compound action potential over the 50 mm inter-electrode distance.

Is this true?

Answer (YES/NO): YES